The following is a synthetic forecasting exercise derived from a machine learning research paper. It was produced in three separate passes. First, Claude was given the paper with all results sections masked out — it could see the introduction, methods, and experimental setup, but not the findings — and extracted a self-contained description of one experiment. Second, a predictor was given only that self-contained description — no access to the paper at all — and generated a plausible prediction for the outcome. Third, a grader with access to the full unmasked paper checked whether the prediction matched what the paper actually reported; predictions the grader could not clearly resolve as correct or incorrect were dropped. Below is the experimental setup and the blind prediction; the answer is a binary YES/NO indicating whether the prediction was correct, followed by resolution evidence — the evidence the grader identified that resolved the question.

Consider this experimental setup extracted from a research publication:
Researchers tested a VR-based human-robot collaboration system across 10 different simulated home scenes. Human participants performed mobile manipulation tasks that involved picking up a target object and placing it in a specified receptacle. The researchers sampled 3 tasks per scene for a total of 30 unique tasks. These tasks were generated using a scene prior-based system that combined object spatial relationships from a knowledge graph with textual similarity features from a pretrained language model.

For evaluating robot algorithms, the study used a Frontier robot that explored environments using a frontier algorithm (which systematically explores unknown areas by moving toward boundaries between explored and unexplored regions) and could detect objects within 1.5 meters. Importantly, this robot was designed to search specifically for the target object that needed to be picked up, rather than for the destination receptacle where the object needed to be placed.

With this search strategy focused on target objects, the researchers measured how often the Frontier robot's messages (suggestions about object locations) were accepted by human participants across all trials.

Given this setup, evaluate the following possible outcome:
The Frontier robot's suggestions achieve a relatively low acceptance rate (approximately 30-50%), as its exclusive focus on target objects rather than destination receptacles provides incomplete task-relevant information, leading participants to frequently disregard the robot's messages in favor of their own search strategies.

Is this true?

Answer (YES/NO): NO